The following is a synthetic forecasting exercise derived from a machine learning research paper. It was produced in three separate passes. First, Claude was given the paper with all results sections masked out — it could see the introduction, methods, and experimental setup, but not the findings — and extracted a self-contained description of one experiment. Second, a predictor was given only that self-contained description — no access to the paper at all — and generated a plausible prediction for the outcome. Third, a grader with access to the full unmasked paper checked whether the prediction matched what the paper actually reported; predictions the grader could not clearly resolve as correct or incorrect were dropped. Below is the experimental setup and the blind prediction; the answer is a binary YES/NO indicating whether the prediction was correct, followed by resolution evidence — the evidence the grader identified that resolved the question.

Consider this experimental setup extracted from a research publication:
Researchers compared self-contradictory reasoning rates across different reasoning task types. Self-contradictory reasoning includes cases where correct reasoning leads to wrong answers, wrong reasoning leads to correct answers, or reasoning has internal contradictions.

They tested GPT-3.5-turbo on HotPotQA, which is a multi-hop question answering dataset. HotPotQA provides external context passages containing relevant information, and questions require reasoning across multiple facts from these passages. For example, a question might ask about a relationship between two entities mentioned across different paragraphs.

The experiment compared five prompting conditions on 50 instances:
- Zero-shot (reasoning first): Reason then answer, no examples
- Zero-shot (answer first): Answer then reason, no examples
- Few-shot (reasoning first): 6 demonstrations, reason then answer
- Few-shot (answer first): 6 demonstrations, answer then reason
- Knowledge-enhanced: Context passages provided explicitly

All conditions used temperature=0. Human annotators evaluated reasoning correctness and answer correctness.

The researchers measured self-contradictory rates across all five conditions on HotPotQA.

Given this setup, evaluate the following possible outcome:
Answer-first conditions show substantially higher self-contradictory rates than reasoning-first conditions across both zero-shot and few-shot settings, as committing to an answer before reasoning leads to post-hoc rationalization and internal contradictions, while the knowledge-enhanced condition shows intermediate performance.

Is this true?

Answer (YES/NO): NO